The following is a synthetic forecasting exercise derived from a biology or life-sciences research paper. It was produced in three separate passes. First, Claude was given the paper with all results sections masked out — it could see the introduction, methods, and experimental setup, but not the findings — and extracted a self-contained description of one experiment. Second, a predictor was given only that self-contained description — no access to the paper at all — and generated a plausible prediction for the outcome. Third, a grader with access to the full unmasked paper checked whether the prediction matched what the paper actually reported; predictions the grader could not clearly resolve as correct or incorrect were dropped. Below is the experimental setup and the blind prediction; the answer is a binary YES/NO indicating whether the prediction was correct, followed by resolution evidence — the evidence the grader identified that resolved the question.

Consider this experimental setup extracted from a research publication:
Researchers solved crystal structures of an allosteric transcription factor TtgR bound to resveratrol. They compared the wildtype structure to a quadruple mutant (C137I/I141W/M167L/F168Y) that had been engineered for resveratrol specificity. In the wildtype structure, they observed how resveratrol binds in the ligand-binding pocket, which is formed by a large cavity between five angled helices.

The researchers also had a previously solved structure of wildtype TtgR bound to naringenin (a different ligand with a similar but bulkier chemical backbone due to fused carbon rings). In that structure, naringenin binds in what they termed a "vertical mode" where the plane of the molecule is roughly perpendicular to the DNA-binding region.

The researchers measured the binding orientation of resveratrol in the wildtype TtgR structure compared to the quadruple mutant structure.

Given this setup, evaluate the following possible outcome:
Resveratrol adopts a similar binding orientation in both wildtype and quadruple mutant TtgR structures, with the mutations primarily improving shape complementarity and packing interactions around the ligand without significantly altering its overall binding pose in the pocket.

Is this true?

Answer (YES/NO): NO